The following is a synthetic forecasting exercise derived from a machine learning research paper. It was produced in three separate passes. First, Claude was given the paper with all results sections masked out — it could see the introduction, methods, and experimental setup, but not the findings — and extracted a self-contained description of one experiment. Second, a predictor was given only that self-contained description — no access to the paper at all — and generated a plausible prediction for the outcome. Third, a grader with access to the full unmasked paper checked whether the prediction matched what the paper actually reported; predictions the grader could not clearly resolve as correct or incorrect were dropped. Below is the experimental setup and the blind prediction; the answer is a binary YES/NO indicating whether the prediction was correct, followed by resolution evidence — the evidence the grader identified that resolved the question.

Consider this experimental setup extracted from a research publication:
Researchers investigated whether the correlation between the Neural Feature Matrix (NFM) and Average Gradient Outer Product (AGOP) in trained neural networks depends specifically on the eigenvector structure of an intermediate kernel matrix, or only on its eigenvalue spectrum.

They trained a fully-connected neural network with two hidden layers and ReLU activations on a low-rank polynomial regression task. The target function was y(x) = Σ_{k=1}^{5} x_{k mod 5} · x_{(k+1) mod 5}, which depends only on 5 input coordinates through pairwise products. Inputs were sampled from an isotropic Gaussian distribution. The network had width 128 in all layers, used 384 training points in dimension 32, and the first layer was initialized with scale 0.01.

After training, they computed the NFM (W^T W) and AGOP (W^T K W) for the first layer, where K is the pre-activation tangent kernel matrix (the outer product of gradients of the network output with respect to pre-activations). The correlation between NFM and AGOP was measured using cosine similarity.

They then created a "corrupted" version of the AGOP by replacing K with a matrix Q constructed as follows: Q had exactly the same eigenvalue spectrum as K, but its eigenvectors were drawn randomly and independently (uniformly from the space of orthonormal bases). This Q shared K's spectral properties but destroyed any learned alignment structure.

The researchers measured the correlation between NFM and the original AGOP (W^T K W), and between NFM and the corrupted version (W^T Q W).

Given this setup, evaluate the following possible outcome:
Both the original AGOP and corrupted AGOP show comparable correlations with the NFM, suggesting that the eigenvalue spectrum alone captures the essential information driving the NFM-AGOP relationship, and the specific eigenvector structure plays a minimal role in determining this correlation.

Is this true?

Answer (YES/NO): NO